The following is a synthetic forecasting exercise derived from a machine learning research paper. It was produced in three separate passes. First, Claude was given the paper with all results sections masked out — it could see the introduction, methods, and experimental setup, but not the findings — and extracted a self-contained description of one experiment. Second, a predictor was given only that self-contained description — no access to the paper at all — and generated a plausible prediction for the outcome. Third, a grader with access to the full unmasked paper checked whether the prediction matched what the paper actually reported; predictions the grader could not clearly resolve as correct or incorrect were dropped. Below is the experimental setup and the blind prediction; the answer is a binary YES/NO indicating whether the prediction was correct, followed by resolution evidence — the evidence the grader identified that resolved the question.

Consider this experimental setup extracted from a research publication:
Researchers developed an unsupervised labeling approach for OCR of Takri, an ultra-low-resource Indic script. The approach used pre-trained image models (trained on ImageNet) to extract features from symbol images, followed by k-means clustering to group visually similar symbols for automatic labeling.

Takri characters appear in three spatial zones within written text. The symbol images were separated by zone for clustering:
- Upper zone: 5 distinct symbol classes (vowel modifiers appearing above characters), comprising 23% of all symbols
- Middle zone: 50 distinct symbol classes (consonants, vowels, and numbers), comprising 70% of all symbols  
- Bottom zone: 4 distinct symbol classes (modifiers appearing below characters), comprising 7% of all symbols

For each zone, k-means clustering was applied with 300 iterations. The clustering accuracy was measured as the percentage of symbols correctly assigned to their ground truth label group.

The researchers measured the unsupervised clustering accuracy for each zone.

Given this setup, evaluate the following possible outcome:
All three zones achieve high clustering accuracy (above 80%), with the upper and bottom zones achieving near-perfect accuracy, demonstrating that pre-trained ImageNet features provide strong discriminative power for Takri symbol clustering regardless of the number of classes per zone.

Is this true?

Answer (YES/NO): NO